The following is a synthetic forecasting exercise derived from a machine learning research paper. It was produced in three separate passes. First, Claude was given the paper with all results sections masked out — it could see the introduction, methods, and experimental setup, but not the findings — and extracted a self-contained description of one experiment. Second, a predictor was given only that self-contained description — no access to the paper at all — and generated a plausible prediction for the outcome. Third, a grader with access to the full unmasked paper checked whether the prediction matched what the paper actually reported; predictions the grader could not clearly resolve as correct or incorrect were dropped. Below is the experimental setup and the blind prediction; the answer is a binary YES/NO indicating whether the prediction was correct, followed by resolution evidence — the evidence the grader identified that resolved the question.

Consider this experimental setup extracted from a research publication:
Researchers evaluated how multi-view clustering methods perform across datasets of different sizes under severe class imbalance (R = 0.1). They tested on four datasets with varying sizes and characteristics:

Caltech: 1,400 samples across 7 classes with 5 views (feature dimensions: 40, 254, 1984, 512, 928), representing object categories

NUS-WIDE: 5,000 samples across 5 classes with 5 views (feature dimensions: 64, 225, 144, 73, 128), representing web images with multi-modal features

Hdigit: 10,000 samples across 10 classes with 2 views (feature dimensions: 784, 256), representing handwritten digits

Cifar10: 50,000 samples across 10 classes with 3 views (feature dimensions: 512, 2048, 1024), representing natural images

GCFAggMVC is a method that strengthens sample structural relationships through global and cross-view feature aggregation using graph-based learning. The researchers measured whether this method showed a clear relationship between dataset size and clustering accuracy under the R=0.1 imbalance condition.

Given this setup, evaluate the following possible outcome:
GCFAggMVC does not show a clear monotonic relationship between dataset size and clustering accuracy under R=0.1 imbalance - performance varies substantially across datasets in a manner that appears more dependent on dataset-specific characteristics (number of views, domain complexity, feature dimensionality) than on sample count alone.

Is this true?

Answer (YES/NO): YES